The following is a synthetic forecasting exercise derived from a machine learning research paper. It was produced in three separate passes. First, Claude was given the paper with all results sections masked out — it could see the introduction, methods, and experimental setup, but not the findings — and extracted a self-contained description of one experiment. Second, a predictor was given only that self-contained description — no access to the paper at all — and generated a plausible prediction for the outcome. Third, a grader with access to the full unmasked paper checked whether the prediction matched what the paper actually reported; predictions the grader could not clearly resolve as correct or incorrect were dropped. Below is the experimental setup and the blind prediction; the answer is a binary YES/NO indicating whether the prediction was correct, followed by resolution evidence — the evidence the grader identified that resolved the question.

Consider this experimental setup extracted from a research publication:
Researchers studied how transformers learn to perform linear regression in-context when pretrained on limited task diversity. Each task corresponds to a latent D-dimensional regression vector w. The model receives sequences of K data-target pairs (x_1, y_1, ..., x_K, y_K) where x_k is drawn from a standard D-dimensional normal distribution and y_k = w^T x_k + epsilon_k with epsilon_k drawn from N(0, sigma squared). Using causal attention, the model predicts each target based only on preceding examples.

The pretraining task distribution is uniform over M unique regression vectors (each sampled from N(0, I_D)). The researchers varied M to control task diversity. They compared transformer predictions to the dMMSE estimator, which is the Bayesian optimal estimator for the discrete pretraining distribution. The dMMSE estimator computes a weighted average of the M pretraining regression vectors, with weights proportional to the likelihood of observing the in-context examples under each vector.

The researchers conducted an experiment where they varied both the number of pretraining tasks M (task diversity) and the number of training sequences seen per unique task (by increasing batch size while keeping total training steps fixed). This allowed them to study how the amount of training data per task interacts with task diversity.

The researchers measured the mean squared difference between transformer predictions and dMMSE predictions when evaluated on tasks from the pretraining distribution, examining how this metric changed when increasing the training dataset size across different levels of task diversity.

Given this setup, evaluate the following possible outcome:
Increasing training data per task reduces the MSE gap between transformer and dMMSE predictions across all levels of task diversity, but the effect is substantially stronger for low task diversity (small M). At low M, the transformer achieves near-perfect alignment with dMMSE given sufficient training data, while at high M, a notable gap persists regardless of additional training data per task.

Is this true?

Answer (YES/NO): NO